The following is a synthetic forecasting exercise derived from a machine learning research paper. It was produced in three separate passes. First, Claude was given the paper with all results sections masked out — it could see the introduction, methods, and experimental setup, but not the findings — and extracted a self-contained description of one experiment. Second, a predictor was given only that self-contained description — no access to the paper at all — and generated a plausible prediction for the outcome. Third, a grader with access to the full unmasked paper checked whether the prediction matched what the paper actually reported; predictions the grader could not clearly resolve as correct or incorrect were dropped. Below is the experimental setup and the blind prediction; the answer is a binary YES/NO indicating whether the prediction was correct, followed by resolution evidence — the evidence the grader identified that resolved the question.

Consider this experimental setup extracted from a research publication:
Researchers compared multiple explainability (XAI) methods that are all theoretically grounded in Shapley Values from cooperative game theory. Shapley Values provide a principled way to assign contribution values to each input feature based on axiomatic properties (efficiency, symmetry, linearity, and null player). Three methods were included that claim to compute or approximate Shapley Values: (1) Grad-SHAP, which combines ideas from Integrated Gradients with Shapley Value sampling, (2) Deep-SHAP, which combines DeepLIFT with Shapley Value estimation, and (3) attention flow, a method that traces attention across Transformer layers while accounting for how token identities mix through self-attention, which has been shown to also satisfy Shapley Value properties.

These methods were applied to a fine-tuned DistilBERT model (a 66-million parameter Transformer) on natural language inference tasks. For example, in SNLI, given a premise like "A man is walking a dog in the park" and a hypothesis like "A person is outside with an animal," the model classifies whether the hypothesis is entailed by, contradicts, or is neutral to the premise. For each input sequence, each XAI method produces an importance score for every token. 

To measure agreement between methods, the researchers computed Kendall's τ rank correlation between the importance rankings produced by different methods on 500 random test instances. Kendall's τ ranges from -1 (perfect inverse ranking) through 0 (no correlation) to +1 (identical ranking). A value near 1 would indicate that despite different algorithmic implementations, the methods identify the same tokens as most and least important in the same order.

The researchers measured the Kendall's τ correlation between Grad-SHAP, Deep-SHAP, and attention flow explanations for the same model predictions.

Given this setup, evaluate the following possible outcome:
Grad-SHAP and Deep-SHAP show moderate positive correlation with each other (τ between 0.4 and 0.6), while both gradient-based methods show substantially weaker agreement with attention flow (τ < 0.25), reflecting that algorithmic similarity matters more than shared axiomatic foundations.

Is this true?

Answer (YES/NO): NO